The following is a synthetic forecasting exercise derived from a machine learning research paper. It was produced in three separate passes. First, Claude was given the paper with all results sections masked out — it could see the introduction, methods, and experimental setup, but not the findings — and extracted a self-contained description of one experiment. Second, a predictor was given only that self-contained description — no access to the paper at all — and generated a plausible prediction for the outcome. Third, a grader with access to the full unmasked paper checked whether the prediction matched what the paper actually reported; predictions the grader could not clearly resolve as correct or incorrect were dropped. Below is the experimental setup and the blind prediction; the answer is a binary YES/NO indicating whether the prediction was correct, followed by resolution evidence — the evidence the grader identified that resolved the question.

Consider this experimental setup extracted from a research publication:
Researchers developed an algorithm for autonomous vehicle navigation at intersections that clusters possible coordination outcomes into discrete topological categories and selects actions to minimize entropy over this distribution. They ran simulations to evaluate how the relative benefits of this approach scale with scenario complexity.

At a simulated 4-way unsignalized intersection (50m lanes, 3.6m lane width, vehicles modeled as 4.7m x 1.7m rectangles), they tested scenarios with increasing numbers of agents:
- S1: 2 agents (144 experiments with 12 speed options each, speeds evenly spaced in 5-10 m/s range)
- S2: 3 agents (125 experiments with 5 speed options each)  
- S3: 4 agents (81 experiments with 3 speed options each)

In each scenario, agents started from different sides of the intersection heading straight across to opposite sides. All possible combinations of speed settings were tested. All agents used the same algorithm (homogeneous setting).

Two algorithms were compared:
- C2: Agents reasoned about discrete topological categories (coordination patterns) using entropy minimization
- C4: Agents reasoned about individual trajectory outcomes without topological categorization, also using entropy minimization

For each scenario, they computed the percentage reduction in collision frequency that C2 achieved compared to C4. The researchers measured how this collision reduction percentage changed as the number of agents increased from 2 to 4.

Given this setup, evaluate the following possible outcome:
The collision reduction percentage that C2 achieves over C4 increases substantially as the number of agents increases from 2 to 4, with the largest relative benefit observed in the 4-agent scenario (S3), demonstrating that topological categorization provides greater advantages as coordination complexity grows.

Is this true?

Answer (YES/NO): NO